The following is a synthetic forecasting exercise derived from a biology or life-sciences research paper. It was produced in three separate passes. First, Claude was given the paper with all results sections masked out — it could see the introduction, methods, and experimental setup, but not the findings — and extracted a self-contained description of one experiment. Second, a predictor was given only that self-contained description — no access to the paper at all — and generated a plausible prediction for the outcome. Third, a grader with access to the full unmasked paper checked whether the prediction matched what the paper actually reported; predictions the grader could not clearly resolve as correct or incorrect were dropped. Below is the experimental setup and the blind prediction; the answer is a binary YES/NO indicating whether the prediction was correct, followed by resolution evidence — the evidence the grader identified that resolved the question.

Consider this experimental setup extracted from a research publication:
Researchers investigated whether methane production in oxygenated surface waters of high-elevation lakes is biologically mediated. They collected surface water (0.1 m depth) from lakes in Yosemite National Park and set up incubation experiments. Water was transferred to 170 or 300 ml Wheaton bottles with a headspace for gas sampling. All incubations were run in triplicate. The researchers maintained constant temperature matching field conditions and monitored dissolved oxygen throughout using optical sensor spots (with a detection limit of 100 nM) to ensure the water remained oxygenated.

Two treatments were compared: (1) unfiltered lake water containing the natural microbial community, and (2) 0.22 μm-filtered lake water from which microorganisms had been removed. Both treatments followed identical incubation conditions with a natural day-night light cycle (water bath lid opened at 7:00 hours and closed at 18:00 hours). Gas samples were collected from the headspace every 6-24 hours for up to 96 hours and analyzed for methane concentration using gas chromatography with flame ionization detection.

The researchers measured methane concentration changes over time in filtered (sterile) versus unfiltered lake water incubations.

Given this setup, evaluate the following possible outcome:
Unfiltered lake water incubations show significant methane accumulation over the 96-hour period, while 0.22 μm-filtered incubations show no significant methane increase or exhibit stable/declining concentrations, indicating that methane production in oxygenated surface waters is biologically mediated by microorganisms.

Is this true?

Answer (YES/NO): YES